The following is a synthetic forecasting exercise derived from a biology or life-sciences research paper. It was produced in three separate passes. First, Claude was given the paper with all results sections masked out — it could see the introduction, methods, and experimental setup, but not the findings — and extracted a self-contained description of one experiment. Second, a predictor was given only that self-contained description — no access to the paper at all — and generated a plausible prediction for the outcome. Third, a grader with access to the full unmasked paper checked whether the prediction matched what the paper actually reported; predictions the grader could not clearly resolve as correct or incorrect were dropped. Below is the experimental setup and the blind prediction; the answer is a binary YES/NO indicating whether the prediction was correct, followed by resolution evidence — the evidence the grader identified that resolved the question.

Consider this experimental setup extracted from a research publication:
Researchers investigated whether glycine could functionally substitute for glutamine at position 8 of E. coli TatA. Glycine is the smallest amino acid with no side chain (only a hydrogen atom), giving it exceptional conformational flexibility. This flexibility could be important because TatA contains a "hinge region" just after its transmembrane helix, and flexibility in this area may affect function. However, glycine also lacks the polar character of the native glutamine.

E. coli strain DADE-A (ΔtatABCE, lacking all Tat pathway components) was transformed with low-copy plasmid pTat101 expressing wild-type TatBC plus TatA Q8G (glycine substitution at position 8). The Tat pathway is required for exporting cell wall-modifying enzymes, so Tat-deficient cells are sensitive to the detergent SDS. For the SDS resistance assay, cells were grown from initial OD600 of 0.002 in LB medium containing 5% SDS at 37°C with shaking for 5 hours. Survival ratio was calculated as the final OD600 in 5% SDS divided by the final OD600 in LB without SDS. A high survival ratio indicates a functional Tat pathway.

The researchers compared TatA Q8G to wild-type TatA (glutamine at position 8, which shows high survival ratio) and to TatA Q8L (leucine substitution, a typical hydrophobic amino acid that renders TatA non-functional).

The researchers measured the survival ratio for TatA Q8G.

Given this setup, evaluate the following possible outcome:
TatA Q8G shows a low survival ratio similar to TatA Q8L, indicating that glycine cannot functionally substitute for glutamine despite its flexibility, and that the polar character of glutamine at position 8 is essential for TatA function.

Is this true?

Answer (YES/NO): NO